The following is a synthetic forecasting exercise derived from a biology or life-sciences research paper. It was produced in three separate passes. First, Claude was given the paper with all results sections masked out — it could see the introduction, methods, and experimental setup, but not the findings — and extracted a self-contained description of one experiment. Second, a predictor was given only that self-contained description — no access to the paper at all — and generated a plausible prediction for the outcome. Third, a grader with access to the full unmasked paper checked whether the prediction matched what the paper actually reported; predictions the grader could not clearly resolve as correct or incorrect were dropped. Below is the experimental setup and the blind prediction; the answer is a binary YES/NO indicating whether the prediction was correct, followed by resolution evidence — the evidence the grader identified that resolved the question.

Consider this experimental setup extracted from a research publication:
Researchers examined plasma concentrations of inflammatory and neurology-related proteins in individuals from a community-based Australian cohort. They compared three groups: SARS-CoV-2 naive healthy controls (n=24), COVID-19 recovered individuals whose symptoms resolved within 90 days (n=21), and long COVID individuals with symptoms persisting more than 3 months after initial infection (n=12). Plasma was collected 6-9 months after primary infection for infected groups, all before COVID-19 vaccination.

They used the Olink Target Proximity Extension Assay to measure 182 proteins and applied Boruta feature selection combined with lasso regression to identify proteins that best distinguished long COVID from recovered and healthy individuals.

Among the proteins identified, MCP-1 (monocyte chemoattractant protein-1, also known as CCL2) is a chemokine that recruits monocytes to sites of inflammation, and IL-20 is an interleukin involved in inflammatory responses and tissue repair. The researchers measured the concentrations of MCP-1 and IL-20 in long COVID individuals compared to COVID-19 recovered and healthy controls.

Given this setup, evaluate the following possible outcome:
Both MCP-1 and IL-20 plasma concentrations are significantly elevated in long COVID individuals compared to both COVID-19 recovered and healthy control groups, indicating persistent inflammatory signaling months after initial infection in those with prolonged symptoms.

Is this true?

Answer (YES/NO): NO